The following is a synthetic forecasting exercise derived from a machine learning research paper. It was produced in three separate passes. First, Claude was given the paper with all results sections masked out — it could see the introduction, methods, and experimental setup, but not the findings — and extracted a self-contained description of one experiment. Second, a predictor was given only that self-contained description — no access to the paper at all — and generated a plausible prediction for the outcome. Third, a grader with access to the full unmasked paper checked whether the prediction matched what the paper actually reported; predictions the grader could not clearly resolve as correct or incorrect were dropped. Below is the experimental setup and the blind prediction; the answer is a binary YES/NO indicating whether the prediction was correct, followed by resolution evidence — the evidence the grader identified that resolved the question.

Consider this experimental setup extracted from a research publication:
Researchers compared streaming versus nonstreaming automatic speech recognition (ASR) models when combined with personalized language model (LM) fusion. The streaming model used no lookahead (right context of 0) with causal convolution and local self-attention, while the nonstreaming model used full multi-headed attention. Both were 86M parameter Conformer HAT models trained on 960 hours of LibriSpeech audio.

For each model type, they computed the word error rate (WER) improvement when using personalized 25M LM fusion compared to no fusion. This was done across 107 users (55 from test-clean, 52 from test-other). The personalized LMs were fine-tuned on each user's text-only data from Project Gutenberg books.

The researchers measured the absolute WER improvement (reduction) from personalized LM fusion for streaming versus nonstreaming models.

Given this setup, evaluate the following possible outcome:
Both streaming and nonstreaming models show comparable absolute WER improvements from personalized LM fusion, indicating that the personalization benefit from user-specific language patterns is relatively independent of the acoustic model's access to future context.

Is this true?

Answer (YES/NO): NO